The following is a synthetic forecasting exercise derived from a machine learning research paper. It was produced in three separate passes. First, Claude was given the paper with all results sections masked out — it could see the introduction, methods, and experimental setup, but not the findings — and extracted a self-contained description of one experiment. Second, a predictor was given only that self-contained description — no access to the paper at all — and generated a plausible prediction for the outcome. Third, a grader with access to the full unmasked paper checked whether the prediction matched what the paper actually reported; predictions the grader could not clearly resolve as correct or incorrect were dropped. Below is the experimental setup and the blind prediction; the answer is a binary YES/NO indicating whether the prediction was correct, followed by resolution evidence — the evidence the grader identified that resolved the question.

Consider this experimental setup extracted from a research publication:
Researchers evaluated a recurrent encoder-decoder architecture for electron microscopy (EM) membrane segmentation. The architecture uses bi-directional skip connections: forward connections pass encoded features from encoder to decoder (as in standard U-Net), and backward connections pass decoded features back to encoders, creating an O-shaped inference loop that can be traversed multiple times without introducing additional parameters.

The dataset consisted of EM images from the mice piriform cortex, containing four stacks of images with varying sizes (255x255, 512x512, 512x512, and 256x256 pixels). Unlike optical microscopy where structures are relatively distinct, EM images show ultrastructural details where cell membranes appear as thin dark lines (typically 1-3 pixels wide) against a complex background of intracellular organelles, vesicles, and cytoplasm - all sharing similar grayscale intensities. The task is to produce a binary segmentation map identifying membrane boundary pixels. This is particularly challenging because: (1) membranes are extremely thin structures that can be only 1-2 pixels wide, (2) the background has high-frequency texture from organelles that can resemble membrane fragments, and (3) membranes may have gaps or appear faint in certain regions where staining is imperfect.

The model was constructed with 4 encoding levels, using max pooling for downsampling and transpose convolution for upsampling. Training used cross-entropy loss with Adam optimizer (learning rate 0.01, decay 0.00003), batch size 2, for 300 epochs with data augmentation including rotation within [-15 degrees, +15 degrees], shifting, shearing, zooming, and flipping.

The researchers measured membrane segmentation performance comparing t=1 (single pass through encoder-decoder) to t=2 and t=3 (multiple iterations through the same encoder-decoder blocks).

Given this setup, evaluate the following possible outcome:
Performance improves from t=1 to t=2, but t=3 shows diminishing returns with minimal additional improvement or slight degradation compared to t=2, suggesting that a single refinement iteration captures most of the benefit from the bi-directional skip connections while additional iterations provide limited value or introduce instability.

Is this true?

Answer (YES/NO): NO